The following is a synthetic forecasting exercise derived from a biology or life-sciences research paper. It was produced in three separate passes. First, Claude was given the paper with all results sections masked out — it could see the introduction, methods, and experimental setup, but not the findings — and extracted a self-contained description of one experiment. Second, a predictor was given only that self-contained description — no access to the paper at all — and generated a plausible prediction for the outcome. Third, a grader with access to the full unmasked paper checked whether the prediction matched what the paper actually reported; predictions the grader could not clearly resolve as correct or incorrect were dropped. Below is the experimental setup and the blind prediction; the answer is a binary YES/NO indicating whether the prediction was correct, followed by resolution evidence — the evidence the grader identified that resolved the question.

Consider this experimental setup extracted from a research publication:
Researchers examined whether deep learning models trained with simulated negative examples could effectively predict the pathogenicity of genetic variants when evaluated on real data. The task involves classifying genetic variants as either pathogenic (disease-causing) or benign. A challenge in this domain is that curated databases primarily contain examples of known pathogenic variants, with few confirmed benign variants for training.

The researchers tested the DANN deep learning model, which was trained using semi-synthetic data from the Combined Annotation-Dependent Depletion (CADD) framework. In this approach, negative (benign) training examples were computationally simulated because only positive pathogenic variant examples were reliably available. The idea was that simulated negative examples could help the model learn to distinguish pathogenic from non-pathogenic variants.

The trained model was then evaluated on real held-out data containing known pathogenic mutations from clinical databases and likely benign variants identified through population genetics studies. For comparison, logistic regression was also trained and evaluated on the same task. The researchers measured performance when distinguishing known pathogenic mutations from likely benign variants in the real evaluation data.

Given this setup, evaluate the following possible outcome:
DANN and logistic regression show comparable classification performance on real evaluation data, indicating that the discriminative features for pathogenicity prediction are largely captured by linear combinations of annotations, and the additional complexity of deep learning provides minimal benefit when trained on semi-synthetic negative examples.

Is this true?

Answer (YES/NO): NO